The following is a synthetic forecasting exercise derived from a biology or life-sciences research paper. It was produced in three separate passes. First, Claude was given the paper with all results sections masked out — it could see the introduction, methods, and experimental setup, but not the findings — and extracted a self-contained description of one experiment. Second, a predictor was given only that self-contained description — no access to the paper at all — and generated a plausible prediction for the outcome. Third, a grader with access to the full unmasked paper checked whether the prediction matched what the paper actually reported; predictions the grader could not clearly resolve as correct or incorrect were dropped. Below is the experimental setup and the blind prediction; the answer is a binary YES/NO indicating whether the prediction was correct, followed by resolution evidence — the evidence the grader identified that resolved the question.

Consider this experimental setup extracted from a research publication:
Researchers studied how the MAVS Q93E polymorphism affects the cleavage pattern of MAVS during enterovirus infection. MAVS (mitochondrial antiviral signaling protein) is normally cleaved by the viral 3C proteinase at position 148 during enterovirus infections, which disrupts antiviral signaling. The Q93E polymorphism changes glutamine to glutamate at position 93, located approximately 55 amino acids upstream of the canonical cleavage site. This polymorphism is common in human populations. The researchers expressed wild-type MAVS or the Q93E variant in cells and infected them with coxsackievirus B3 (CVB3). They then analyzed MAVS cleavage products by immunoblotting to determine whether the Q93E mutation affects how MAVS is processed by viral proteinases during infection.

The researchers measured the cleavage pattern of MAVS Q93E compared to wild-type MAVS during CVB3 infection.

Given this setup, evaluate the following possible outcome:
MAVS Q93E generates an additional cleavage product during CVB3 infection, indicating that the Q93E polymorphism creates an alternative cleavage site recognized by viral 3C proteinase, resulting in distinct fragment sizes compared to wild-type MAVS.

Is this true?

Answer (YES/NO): NO